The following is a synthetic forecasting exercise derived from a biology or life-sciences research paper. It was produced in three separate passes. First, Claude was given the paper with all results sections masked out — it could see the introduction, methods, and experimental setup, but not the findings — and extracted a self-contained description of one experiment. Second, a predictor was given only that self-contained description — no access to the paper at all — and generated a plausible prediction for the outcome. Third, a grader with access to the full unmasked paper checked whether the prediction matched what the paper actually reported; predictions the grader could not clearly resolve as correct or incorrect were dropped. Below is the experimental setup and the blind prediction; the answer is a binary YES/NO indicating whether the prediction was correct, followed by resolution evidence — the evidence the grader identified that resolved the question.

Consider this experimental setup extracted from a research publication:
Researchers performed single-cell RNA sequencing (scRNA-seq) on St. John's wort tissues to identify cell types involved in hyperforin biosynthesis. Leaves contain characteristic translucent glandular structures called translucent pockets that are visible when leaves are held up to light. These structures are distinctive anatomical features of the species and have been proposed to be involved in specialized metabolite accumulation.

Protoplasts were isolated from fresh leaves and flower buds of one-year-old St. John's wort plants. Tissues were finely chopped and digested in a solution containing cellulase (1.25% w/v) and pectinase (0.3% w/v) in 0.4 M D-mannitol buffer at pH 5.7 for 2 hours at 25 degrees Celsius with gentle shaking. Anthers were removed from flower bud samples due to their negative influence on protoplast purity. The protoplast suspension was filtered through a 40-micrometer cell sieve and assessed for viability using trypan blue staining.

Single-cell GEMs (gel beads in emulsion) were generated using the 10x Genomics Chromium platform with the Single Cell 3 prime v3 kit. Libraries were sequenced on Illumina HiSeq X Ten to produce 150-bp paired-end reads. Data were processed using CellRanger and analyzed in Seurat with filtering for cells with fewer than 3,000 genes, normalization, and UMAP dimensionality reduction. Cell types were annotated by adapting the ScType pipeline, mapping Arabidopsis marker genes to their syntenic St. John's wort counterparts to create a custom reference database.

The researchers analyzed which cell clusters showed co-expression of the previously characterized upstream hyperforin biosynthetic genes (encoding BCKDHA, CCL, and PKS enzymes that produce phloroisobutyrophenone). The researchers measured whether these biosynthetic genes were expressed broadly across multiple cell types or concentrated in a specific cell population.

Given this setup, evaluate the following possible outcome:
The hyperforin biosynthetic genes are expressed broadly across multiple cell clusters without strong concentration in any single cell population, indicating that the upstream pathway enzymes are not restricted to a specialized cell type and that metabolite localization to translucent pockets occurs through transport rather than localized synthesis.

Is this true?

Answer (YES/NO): NO